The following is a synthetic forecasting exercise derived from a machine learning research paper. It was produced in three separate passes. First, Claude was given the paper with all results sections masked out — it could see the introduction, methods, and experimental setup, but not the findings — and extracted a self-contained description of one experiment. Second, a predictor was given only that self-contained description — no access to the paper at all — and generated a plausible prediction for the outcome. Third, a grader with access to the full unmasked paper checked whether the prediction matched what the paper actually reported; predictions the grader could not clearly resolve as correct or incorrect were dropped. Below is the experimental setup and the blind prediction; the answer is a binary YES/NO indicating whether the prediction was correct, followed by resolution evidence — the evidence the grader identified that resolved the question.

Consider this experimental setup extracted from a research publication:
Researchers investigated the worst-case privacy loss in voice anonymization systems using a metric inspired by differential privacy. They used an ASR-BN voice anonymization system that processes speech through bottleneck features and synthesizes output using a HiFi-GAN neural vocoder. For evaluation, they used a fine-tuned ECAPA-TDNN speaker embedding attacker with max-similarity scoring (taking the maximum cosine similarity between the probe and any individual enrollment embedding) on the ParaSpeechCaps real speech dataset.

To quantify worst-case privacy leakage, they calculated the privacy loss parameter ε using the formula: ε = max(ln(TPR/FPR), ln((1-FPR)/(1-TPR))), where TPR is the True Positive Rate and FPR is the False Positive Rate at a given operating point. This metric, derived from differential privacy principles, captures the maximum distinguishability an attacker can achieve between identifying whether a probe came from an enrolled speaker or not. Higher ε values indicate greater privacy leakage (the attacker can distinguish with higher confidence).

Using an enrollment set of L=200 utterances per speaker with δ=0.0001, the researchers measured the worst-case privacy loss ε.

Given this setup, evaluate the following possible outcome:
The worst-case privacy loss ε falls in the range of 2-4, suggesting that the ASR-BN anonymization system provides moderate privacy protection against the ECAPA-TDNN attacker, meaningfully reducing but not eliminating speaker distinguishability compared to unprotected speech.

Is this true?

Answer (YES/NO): NO